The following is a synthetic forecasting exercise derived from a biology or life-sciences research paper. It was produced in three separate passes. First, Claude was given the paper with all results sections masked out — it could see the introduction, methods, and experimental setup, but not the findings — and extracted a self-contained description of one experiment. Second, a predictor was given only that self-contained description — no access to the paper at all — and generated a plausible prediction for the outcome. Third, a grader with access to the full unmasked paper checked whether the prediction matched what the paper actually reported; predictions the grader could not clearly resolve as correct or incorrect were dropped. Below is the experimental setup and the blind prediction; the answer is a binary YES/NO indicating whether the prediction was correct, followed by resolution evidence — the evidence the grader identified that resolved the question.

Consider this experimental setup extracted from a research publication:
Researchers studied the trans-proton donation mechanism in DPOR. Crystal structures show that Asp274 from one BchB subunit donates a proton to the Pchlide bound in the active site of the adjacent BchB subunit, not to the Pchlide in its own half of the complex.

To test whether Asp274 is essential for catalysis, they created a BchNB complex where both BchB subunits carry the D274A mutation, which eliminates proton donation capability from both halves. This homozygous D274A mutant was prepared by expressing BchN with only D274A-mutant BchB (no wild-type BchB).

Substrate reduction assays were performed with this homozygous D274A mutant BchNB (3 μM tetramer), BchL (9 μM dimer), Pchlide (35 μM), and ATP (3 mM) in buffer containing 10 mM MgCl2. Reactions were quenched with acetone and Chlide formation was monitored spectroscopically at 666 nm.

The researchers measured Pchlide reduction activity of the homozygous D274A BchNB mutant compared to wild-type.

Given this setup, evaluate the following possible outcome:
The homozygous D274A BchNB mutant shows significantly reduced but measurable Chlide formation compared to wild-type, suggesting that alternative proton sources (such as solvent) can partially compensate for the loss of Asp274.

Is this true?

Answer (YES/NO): NO